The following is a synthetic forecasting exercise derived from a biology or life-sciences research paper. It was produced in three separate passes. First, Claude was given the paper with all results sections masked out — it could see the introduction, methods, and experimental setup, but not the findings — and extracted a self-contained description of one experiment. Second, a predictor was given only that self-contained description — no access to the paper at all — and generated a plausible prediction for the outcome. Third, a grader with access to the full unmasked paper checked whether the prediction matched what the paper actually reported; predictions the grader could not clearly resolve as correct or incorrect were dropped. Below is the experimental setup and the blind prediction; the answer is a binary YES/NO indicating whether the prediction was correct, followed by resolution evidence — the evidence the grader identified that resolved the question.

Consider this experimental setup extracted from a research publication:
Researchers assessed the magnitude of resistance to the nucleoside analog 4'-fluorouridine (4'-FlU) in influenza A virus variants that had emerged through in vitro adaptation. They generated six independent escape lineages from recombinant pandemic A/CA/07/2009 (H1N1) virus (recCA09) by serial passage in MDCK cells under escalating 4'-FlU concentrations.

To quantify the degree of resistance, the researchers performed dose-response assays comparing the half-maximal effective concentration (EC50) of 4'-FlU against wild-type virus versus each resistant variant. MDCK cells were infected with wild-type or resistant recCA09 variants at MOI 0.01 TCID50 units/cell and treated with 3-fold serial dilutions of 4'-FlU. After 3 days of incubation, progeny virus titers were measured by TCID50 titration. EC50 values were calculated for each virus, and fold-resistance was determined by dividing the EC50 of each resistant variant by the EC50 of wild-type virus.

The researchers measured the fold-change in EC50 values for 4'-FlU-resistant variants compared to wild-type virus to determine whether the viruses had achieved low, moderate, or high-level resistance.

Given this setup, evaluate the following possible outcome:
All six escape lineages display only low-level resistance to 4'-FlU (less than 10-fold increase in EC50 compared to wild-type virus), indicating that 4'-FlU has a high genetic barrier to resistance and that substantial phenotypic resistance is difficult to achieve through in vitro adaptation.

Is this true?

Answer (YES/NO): NO